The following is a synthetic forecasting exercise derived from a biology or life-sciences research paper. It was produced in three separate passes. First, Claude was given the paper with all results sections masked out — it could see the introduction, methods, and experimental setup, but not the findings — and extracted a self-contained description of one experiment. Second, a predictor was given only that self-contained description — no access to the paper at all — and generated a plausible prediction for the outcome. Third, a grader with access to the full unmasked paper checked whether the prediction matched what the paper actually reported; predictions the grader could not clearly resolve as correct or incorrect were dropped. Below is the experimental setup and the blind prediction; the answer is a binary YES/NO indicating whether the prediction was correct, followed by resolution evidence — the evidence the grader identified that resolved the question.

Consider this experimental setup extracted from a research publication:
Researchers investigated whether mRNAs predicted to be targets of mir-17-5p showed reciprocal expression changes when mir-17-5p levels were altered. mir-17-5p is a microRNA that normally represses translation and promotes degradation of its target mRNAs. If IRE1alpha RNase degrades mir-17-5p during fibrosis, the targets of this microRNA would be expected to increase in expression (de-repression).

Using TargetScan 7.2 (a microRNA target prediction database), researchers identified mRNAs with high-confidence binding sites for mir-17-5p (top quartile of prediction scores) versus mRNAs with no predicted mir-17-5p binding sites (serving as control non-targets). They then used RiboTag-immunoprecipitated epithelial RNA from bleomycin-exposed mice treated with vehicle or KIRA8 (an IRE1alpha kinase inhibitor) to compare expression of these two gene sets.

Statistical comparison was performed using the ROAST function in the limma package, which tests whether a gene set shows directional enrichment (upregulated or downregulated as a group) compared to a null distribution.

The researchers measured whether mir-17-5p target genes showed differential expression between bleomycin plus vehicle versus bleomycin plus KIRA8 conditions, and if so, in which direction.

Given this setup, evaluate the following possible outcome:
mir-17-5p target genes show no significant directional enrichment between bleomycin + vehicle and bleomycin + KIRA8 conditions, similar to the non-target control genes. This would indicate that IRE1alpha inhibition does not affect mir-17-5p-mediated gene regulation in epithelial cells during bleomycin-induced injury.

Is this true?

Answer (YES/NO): NO